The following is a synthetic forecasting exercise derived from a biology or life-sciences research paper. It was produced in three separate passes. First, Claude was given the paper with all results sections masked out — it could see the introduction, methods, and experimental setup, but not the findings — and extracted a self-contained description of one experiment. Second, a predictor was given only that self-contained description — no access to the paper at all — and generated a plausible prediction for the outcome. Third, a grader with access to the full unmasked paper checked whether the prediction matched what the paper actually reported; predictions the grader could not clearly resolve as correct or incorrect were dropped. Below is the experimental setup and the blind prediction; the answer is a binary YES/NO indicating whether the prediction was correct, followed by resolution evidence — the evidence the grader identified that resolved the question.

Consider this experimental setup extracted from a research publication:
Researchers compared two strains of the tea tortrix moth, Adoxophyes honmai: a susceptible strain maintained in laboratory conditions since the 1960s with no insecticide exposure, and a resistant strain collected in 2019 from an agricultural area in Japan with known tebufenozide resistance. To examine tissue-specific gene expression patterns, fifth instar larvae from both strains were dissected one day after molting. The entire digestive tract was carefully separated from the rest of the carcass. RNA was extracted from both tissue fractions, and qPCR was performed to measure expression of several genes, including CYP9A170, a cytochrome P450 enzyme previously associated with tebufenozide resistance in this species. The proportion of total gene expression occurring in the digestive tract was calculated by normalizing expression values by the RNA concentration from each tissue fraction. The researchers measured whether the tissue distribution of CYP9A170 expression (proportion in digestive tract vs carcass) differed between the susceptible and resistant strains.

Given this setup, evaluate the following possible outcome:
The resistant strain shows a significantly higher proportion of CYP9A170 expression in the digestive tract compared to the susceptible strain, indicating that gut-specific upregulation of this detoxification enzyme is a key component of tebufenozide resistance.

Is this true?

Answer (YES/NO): YES